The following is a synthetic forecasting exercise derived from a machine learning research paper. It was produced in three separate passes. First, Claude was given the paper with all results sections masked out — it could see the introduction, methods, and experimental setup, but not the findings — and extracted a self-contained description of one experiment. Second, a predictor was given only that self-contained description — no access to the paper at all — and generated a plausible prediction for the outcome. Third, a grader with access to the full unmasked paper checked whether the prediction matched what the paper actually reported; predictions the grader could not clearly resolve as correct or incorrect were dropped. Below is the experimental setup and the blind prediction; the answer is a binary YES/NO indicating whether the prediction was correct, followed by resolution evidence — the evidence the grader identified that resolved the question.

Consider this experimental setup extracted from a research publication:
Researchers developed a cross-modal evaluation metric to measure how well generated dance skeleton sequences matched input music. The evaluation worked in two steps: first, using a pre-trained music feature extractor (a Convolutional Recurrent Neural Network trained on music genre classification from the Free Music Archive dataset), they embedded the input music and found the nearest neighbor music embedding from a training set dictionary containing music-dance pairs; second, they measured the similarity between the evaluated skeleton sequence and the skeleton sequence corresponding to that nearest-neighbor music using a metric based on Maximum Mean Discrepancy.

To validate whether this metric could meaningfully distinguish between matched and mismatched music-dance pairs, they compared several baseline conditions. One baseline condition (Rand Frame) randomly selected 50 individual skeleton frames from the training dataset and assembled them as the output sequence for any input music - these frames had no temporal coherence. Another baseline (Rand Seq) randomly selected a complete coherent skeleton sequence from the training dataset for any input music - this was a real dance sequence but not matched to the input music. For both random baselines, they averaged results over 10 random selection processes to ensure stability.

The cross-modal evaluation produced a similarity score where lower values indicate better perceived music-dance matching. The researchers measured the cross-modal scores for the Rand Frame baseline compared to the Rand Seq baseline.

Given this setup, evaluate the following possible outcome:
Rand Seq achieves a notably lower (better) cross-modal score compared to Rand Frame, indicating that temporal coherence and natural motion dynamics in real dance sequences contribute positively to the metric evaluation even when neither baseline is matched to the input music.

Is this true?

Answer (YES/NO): NO